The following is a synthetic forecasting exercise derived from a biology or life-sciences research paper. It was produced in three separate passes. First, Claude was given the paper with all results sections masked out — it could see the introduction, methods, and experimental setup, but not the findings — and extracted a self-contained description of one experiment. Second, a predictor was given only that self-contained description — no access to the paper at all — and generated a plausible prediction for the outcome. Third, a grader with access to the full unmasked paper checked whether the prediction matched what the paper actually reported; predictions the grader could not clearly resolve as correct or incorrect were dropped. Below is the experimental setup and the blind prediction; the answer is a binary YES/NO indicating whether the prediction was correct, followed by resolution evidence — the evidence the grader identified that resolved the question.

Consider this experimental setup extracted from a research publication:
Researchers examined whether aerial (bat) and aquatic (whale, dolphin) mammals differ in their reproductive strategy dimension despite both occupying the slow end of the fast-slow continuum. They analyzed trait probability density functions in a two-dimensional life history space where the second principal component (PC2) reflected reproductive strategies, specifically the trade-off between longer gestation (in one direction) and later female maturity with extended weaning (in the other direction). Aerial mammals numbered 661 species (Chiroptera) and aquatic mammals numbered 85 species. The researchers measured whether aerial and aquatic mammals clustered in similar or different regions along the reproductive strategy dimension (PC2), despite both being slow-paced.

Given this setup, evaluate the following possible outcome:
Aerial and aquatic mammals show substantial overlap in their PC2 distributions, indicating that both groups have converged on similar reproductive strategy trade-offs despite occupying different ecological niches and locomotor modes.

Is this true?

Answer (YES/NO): NO